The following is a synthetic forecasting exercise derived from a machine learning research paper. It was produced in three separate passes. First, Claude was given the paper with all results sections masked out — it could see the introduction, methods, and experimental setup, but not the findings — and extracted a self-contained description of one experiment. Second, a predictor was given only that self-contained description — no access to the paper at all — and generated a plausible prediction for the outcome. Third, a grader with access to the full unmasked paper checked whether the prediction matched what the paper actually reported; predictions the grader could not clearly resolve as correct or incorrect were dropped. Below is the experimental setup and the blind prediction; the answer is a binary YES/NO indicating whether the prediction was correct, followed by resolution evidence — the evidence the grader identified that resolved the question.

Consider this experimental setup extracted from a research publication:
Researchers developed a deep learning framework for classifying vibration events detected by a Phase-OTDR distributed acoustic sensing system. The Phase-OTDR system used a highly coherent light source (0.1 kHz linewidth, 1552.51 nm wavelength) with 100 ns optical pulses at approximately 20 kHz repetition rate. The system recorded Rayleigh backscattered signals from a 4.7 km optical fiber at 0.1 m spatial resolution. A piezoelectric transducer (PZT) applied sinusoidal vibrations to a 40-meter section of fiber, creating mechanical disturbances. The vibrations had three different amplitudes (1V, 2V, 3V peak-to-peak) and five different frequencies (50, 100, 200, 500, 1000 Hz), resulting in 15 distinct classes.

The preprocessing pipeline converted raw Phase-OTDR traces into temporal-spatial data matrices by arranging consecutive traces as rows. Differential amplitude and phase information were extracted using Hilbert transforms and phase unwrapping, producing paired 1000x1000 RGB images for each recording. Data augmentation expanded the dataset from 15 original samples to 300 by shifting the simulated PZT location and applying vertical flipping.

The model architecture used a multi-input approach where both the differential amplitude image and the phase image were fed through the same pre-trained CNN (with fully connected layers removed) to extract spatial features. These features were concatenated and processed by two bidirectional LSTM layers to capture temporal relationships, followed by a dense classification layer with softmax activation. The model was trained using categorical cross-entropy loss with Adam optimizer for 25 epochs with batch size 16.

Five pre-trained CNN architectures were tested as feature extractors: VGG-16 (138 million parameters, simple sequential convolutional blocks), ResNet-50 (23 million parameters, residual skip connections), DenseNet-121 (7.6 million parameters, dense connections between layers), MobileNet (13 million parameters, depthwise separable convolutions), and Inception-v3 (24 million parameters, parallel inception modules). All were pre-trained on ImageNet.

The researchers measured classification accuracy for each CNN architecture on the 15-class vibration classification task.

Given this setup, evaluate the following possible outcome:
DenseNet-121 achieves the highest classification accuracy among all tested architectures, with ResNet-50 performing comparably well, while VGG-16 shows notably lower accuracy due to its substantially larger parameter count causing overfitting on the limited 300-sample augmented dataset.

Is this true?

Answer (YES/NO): NO